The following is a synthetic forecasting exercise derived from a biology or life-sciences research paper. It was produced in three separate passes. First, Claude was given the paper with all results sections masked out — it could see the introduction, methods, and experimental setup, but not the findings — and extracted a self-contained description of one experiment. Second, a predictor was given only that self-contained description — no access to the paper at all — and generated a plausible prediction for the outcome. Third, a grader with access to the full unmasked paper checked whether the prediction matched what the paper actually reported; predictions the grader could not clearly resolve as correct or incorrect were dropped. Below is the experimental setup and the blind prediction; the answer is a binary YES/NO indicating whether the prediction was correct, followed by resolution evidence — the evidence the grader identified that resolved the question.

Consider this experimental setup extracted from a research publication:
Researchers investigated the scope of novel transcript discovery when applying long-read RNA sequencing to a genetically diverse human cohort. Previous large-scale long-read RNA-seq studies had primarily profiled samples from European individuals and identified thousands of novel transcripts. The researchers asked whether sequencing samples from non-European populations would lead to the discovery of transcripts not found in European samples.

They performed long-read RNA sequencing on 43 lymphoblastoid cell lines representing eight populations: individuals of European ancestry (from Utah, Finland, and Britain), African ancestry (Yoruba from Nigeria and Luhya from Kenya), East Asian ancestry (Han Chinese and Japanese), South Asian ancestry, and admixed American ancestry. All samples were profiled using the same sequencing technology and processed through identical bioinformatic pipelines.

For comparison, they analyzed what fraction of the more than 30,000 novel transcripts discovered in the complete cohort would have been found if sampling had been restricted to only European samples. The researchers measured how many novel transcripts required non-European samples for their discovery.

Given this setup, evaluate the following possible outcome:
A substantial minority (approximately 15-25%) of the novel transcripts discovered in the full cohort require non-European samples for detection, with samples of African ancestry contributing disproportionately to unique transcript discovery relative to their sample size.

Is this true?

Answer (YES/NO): NO